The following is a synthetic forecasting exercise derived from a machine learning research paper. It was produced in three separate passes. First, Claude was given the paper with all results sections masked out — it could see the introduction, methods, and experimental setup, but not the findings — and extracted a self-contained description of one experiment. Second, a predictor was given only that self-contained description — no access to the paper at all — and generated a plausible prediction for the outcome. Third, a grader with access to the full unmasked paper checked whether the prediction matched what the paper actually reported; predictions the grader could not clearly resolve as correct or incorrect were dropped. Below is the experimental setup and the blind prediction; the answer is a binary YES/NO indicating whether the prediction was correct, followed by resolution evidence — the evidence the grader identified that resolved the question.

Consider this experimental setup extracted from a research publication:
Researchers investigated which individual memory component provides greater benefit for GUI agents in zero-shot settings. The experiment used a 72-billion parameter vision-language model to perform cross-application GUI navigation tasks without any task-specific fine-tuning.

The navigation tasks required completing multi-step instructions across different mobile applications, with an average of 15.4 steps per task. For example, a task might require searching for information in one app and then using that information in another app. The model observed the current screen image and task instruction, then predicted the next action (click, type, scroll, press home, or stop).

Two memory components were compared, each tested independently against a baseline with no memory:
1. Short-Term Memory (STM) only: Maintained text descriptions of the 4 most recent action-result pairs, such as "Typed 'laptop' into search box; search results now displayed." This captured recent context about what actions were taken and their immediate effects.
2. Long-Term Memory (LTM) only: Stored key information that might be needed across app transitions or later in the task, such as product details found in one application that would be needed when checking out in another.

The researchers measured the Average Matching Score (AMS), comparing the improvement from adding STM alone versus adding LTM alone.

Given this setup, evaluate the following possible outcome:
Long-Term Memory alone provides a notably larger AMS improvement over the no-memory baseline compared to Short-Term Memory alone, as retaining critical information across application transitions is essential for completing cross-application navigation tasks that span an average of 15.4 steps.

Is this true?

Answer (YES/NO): NO